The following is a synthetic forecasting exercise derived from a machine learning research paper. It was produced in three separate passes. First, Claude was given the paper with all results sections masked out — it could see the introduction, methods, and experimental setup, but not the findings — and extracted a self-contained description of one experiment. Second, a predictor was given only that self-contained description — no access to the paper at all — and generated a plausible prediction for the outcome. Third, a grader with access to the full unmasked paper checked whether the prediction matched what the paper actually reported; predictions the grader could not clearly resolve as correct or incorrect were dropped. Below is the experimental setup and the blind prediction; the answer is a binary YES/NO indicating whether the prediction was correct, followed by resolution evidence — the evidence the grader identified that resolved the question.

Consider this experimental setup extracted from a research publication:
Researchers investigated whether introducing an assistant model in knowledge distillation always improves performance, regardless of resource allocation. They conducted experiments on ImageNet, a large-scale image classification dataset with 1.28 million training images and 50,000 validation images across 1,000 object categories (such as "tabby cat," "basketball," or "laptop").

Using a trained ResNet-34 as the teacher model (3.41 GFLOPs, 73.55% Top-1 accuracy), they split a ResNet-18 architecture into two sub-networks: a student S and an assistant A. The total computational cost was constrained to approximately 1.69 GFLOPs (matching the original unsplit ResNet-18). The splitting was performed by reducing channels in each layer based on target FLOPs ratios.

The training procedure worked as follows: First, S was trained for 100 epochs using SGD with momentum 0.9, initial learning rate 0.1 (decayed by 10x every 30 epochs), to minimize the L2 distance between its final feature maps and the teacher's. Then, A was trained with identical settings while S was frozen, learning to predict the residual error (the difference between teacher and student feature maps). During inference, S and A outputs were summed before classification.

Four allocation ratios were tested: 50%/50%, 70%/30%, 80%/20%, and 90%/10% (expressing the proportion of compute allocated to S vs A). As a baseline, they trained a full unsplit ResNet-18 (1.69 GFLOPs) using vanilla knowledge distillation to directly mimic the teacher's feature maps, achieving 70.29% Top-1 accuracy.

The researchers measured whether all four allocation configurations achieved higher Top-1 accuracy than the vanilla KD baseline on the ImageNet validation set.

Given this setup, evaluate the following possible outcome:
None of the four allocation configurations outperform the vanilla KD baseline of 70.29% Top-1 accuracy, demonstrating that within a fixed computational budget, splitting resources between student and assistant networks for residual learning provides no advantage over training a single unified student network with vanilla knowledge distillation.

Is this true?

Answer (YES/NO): NO